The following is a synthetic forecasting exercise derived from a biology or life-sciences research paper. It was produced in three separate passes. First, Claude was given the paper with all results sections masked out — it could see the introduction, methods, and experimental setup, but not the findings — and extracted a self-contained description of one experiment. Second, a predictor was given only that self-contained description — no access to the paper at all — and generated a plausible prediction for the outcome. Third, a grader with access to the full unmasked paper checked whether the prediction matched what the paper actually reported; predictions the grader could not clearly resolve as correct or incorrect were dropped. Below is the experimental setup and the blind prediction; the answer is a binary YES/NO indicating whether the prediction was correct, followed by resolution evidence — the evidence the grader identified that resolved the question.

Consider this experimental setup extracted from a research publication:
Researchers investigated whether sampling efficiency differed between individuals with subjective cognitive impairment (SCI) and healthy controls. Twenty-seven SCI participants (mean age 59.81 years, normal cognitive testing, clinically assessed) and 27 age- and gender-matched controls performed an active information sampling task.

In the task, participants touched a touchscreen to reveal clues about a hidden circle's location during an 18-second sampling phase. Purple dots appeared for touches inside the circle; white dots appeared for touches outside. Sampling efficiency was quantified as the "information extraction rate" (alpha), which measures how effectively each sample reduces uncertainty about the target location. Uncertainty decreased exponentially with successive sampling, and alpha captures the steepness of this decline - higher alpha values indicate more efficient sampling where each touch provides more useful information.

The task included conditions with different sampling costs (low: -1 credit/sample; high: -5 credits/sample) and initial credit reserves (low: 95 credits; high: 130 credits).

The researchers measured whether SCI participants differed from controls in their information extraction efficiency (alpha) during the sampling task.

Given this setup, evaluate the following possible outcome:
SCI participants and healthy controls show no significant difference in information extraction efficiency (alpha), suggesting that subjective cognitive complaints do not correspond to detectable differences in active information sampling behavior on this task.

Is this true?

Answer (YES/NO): YES